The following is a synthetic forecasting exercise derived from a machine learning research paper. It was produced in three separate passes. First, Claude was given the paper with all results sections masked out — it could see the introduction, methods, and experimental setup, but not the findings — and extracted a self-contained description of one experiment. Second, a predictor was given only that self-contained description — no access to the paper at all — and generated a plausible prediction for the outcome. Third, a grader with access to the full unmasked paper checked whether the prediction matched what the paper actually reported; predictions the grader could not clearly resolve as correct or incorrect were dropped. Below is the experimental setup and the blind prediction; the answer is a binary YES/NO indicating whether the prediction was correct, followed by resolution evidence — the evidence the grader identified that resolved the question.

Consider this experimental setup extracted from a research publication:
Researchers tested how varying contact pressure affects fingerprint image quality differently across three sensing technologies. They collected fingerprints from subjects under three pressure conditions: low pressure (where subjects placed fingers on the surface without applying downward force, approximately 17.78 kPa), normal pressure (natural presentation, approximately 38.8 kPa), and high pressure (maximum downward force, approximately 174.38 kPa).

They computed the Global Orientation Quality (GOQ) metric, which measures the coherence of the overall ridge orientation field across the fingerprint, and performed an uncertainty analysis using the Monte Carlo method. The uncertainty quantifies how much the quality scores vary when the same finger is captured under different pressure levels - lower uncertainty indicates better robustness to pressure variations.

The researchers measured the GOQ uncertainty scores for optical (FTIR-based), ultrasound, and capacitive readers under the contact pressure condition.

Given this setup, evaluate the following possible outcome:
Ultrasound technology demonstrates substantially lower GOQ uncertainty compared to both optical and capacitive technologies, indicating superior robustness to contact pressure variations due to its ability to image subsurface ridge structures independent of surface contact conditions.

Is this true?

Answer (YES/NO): YES